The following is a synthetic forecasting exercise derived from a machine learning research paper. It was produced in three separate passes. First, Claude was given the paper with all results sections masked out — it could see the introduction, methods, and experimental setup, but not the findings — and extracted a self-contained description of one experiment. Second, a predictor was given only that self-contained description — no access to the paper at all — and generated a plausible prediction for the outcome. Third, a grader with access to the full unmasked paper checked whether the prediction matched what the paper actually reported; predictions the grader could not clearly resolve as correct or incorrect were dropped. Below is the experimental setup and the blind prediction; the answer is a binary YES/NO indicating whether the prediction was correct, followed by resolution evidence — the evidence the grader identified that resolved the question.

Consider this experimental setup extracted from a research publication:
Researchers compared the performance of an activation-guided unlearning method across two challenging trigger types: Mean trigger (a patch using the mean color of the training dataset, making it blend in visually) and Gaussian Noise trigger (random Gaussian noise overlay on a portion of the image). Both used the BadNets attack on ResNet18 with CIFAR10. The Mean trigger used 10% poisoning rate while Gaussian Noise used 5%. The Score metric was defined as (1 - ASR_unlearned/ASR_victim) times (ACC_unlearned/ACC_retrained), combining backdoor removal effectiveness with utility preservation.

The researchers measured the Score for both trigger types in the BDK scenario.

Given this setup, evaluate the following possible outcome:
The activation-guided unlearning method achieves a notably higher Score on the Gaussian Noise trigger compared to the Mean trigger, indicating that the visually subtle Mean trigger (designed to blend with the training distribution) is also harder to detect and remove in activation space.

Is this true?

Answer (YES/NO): NO